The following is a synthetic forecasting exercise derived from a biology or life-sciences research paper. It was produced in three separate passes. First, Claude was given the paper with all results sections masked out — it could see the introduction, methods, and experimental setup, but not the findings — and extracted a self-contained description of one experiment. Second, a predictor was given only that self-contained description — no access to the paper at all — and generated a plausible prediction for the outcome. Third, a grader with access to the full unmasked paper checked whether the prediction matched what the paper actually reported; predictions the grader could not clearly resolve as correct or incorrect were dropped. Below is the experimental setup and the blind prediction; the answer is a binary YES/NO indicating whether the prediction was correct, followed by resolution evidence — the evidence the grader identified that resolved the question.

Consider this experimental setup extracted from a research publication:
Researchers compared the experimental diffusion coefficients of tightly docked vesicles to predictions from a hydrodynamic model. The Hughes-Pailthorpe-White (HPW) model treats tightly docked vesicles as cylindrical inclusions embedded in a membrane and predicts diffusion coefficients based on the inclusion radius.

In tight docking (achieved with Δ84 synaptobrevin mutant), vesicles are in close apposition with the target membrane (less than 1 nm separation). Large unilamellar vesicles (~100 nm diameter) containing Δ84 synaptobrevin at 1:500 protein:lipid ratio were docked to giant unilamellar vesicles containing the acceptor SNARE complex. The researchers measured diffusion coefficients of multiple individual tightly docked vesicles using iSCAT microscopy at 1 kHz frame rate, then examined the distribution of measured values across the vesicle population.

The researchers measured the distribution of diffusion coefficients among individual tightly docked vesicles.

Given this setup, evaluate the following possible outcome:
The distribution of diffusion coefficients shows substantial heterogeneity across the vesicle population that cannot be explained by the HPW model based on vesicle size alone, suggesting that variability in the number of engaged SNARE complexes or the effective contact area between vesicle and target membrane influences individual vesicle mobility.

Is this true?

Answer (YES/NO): YES